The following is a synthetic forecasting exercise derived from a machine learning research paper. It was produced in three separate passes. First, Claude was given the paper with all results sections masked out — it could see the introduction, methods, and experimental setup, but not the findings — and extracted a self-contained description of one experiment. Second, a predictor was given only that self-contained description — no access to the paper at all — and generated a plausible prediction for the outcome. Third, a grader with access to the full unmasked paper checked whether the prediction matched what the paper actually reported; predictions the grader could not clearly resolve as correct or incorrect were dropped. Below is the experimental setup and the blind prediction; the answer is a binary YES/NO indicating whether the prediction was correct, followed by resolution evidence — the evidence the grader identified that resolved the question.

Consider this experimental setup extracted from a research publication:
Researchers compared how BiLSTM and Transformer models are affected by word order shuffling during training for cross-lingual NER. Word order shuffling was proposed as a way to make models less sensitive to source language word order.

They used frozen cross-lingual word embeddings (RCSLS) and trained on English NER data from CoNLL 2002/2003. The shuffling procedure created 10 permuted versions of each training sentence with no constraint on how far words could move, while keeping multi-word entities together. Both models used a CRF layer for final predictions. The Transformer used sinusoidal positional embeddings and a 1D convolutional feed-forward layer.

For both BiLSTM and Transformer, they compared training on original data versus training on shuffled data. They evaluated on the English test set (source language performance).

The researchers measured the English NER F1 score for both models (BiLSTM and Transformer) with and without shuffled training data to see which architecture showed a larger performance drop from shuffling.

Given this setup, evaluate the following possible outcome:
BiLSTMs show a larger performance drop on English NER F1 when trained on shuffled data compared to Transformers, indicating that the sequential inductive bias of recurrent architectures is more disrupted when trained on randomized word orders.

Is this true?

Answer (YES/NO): NO